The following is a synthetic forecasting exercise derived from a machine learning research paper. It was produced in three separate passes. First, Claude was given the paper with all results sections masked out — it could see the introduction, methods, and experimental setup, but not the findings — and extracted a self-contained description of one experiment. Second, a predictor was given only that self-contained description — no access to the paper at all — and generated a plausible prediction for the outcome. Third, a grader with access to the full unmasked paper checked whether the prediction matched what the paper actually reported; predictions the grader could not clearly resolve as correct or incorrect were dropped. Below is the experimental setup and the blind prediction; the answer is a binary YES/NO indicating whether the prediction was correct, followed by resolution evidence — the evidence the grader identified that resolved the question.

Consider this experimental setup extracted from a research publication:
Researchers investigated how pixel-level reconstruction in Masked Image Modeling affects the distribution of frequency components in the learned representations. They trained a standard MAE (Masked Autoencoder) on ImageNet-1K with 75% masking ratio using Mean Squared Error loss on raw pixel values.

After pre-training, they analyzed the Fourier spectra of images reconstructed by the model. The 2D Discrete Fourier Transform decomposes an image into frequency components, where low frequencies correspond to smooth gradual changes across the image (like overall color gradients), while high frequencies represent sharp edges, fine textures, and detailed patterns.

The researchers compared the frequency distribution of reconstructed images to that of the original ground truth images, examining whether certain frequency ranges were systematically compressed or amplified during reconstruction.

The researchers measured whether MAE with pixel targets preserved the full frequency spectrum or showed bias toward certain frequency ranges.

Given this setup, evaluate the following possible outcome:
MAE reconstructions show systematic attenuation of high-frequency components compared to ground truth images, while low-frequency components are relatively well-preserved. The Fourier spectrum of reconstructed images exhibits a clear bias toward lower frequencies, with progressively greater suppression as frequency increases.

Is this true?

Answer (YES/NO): YES